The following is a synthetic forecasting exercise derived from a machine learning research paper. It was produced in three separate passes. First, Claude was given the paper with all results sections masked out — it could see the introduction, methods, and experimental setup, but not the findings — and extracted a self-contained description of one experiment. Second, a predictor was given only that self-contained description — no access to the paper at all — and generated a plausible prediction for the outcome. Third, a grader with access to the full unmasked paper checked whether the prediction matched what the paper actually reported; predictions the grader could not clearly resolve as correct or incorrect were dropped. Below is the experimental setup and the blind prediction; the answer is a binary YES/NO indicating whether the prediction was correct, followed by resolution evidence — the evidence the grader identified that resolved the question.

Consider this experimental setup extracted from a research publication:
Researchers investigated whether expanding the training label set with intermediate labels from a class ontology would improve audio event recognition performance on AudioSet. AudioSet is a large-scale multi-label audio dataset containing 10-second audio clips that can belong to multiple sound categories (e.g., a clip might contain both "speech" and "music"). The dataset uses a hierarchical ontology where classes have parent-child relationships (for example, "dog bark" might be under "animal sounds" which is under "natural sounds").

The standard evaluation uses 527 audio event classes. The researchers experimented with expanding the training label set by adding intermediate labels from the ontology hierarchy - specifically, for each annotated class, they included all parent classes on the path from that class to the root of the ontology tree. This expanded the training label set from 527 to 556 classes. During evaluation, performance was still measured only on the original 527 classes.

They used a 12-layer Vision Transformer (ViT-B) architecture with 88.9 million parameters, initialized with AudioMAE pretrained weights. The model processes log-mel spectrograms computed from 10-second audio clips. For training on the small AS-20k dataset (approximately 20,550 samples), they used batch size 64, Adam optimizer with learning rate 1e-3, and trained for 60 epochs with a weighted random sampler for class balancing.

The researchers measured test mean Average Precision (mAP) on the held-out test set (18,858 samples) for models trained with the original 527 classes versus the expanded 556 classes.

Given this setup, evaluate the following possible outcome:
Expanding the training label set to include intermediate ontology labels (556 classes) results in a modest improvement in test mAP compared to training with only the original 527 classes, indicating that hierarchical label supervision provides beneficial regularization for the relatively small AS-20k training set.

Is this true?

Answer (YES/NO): YES